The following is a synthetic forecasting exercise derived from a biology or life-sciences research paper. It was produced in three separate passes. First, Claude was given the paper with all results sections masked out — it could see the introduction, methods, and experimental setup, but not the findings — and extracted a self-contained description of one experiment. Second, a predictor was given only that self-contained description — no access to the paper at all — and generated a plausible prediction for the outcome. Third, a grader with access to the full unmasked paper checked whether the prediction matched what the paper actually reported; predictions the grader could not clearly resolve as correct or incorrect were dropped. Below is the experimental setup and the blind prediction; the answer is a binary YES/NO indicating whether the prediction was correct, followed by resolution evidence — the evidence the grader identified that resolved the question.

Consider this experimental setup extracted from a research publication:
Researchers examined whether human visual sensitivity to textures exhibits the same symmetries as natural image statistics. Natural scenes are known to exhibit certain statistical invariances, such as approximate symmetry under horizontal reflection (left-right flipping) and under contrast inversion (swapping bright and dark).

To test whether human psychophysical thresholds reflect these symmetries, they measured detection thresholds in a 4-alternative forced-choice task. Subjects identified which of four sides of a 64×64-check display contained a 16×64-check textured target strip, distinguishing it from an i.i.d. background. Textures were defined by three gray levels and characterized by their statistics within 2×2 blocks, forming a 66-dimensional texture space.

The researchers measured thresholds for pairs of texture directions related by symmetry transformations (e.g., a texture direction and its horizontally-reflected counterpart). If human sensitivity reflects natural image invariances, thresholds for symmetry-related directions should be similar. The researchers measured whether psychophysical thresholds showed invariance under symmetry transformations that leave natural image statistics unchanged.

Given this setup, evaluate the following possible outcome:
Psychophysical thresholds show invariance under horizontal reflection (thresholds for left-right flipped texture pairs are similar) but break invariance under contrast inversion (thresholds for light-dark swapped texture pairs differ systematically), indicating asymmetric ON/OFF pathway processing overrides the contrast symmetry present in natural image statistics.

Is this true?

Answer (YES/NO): NO